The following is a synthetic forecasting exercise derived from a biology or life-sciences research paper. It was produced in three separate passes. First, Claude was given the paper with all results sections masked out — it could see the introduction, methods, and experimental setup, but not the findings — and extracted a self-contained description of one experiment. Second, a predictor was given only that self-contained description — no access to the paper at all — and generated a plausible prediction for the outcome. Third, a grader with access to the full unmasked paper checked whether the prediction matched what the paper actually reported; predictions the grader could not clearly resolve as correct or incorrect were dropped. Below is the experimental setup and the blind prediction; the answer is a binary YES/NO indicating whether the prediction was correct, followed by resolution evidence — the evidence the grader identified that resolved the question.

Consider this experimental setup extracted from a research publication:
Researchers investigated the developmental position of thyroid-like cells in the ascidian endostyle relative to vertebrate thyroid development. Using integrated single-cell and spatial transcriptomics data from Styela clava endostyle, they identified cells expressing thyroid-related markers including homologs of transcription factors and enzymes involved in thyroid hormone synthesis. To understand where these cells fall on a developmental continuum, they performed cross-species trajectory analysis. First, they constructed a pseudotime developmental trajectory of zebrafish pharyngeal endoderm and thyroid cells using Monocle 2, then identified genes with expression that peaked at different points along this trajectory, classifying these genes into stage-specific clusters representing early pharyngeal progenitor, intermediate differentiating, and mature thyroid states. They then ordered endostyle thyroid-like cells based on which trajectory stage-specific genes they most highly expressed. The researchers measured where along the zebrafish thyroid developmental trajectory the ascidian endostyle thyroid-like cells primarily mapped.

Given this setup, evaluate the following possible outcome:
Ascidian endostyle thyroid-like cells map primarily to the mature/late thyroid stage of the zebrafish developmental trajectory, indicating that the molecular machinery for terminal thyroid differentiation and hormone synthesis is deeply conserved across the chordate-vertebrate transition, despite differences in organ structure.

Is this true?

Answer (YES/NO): NO